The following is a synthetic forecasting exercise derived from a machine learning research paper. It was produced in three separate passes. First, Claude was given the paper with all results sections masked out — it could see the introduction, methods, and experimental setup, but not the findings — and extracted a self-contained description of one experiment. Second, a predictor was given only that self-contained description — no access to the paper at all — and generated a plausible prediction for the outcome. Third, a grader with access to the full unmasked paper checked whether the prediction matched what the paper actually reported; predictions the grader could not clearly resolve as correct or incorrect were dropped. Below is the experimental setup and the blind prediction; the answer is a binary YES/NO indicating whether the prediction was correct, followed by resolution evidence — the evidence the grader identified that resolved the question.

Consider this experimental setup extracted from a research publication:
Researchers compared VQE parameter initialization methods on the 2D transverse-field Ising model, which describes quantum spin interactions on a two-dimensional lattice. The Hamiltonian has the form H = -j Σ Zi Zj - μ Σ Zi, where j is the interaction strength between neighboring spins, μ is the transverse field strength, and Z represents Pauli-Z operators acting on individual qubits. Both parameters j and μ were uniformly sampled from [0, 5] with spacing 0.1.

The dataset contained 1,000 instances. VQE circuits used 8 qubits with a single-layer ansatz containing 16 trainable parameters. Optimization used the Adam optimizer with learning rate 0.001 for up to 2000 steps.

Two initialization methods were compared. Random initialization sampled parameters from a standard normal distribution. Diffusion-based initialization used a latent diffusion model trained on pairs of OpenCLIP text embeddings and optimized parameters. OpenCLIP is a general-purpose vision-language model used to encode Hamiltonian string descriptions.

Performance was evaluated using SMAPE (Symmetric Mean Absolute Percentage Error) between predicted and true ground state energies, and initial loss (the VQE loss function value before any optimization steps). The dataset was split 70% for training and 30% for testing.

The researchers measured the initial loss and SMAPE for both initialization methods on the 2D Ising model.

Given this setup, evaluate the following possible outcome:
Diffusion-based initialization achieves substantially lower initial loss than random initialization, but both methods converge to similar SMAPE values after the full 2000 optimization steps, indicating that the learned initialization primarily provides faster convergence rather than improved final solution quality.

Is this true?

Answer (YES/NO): NO